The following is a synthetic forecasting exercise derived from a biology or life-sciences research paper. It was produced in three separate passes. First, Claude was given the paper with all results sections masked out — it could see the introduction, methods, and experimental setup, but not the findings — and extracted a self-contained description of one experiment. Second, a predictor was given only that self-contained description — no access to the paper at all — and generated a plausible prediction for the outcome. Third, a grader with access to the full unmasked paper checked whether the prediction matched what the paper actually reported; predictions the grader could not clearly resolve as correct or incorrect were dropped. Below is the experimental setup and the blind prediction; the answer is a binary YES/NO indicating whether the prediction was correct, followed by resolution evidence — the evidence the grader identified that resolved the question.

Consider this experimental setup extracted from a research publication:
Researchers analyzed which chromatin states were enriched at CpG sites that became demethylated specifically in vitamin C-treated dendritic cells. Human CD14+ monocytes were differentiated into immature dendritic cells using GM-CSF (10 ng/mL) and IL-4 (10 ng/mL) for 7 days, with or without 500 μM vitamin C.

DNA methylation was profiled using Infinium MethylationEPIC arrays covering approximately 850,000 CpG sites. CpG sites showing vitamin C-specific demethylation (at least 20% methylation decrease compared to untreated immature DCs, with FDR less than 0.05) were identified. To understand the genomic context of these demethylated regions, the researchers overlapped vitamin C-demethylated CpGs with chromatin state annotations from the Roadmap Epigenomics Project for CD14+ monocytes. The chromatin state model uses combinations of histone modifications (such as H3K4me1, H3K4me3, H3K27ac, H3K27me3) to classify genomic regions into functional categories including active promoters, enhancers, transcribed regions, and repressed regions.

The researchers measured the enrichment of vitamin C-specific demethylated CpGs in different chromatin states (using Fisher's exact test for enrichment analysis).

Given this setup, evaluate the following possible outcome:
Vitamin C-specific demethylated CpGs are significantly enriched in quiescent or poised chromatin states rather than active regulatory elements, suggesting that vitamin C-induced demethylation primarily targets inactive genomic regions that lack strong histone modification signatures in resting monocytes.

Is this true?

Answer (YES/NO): NO